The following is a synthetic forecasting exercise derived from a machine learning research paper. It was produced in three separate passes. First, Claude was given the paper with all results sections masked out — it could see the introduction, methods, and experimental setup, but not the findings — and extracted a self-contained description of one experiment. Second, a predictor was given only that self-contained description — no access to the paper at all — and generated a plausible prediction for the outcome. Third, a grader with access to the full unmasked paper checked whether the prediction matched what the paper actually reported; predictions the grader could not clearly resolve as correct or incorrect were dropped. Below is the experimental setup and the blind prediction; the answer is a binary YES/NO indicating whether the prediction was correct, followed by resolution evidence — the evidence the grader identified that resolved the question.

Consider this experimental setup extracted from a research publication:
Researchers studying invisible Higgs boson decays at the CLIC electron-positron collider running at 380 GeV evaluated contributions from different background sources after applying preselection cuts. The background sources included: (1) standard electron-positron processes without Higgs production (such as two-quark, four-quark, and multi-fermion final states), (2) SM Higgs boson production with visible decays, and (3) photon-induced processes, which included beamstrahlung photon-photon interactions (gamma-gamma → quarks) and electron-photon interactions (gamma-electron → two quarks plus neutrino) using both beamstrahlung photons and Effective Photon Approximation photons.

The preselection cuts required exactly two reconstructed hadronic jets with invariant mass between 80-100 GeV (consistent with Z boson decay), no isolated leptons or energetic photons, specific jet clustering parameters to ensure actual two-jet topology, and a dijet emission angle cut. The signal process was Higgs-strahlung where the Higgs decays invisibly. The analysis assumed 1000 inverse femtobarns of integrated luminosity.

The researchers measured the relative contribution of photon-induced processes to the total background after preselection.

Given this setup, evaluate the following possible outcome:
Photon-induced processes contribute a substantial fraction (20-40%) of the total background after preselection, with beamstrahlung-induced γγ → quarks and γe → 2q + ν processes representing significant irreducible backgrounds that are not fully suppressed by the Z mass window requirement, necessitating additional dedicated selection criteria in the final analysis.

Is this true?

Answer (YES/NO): NO